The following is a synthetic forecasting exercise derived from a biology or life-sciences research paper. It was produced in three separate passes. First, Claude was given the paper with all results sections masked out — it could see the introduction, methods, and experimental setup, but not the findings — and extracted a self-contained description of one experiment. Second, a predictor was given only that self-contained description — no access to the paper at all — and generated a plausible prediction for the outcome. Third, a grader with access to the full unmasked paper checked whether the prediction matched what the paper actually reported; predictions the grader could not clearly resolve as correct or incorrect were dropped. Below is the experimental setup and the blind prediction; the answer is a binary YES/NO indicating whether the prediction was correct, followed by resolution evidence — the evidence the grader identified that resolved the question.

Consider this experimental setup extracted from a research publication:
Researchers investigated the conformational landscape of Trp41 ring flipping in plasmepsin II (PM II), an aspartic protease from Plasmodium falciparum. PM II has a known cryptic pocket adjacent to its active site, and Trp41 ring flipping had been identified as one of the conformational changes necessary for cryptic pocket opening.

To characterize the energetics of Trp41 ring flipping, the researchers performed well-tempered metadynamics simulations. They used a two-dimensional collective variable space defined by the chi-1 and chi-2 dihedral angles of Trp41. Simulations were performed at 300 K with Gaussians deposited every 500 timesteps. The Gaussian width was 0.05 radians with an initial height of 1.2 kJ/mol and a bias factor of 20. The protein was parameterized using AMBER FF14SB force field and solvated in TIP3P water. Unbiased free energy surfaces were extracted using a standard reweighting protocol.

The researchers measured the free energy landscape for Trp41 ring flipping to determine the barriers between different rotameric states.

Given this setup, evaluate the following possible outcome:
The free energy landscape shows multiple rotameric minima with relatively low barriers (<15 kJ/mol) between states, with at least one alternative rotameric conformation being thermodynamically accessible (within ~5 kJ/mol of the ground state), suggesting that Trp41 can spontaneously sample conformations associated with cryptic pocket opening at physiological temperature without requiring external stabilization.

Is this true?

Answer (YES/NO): YES